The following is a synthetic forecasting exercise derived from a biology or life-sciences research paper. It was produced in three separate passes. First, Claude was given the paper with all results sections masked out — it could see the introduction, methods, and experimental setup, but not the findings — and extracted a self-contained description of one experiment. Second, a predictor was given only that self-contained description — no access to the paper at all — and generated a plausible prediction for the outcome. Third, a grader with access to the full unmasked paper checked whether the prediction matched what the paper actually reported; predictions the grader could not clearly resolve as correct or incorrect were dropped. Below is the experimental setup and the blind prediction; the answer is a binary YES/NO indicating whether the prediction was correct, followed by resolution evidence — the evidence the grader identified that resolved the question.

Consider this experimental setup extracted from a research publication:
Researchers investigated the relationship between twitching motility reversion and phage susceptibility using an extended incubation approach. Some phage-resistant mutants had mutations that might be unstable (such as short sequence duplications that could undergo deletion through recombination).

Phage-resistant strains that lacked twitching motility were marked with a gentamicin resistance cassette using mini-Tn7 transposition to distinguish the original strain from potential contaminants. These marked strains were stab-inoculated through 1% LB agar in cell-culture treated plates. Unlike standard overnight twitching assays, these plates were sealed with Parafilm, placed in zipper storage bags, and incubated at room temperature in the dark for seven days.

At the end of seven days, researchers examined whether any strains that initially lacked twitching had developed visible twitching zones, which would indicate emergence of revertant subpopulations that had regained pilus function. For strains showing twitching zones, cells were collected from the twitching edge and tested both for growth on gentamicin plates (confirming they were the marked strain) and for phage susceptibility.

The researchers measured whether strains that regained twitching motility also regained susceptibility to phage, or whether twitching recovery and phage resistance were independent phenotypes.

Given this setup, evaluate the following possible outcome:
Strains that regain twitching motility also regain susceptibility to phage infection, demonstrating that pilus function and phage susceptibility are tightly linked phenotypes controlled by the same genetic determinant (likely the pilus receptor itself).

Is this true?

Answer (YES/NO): NO